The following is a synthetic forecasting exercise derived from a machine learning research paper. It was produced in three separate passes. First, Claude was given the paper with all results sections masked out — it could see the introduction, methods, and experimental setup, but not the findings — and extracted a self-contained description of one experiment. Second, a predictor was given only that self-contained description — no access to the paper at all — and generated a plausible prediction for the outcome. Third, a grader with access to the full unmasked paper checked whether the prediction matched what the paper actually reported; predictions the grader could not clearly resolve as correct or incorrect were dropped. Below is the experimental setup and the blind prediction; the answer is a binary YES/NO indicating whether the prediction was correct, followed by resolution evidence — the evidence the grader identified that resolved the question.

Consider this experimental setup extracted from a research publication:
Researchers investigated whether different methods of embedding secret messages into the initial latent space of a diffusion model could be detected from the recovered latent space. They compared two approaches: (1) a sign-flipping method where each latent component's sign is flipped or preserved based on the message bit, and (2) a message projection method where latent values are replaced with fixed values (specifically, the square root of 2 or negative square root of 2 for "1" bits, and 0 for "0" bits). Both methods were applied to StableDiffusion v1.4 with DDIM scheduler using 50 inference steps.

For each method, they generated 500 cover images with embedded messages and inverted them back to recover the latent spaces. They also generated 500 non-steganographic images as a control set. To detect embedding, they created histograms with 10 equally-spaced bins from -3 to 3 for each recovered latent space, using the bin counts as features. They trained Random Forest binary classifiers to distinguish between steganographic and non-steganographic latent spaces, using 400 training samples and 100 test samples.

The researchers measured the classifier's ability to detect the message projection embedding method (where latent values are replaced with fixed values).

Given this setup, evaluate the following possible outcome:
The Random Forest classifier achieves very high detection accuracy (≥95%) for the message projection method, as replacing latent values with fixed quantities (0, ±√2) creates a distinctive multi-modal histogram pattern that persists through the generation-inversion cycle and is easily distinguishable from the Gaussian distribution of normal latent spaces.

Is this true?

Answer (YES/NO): YES